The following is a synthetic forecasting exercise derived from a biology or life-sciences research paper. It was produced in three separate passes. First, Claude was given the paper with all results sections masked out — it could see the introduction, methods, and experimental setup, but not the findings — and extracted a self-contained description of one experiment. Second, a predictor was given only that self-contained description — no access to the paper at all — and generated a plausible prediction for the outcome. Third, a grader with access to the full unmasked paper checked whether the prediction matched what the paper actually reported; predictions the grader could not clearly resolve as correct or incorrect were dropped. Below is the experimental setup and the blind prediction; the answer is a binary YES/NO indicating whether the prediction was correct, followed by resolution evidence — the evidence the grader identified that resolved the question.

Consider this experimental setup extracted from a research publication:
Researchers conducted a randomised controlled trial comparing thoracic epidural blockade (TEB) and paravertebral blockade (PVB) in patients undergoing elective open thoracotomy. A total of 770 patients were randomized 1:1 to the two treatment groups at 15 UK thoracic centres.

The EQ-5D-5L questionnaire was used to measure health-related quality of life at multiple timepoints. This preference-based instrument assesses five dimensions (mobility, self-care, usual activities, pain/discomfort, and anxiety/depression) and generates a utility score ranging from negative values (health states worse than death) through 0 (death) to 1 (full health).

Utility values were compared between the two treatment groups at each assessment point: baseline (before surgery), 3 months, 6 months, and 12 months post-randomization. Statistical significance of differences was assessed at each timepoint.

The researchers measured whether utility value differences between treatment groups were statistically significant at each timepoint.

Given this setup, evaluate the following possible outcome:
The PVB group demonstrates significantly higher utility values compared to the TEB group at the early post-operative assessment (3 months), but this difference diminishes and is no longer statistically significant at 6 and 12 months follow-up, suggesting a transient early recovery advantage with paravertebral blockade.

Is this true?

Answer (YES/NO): NO